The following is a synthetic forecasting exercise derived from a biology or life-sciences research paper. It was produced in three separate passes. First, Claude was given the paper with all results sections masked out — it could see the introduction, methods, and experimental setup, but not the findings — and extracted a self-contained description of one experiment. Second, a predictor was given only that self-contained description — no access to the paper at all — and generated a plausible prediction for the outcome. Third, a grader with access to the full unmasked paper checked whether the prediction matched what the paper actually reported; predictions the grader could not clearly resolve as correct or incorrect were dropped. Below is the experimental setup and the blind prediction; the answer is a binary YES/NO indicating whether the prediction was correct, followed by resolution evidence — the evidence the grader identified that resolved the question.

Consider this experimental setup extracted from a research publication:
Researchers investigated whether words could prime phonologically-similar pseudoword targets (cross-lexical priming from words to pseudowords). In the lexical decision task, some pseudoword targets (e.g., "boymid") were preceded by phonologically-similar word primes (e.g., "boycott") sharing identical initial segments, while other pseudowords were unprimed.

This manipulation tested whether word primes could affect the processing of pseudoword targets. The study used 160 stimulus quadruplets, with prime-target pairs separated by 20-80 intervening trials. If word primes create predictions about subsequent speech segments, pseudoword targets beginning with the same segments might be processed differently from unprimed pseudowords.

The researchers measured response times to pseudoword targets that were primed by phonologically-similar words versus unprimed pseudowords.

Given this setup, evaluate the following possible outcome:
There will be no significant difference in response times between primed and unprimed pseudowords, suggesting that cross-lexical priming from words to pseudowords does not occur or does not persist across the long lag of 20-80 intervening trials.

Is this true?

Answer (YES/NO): YES